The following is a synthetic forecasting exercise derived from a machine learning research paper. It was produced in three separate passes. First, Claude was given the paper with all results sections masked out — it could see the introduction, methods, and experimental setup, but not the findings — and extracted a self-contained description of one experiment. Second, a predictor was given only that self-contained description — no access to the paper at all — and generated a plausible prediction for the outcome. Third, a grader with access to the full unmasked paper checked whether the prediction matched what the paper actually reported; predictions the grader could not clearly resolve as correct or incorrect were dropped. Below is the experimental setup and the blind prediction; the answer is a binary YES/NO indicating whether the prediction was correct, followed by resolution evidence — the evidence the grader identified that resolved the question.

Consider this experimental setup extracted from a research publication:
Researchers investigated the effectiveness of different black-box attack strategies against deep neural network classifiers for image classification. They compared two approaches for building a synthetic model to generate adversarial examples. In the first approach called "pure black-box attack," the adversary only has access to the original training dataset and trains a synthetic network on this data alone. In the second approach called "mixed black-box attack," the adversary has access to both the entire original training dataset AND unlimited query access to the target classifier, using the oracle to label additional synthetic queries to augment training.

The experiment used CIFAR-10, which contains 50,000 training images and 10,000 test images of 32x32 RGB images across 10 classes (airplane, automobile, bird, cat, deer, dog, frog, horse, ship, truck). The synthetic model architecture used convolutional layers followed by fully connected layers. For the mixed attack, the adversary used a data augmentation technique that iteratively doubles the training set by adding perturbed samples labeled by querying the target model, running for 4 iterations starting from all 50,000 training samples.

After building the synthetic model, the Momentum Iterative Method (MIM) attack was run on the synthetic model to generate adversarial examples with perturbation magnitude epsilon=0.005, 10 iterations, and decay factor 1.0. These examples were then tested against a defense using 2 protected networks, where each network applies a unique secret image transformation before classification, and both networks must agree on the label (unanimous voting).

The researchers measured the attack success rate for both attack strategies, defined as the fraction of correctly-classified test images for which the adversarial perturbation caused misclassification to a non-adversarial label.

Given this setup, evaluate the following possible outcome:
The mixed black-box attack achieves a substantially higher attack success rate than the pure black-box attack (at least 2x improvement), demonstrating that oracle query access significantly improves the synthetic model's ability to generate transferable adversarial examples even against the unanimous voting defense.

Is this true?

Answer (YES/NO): NO